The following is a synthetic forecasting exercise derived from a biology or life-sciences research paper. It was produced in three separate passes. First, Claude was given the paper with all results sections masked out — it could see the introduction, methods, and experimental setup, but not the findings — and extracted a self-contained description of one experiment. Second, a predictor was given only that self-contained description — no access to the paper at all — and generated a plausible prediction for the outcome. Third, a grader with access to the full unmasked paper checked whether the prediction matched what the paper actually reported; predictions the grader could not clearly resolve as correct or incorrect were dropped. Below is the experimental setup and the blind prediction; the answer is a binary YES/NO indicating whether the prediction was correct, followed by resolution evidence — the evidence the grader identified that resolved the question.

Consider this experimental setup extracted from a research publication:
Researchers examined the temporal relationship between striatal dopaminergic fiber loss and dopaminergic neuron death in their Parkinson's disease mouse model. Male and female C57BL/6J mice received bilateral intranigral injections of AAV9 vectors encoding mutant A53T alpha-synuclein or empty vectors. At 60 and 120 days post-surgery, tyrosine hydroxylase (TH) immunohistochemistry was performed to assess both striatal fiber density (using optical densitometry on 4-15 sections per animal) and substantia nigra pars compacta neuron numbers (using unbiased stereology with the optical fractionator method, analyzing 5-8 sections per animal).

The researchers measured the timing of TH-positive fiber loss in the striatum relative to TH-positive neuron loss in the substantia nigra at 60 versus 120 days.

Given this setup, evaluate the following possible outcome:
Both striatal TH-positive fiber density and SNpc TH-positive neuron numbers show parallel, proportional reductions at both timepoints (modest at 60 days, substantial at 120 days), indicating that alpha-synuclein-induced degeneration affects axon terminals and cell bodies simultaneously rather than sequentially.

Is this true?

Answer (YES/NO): NO